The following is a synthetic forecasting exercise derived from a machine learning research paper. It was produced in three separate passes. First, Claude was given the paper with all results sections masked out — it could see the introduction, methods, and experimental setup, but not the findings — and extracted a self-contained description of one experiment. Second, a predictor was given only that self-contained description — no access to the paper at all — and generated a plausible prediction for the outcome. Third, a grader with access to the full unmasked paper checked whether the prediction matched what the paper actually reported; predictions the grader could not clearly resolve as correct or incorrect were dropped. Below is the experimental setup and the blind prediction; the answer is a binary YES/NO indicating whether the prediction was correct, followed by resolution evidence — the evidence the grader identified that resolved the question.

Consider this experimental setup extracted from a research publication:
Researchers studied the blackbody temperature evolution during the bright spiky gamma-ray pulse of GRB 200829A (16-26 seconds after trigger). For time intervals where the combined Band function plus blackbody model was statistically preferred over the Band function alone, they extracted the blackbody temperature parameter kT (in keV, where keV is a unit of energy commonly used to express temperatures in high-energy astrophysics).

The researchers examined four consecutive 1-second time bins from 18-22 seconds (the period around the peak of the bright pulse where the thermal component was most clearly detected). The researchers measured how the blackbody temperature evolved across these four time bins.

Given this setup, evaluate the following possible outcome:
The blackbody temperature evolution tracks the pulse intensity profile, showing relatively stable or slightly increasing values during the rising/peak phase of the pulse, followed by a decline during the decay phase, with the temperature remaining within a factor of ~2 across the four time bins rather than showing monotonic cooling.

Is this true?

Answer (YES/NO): NO